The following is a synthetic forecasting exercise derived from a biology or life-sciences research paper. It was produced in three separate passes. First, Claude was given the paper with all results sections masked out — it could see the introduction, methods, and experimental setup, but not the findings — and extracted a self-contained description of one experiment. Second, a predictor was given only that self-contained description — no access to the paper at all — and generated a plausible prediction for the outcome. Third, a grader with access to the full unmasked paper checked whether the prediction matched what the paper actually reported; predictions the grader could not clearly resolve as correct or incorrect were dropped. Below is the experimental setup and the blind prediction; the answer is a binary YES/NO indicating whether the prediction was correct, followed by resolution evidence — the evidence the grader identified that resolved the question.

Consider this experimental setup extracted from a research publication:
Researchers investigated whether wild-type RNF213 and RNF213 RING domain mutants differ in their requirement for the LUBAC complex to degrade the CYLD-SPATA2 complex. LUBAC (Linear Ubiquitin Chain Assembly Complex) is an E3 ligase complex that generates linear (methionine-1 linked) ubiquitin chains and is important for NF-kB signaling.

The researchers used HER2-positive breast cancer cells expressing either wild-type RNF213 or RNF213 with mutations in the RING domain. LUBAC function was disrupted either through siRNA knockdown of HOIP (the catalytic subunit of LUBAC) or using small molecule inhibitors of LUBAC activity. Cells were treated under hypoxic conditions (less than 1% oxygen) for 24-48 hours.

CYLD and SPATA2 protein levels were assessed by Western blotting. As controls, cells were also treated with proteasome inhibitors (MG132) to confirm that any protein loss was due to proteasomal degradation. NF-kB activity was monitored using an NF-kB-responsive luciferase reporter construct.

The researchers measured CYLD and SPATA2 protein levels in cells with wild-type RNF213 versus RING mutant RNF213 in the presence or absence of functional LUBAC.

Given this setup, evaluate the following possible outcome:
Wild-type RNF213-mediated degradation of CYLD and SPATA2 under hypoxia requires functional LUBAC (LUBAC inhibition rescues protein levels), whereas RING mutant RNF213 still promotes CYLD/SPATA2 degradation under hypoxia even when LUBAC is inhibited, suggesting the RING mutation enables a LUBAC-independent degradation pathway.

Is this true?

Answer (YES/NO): YES